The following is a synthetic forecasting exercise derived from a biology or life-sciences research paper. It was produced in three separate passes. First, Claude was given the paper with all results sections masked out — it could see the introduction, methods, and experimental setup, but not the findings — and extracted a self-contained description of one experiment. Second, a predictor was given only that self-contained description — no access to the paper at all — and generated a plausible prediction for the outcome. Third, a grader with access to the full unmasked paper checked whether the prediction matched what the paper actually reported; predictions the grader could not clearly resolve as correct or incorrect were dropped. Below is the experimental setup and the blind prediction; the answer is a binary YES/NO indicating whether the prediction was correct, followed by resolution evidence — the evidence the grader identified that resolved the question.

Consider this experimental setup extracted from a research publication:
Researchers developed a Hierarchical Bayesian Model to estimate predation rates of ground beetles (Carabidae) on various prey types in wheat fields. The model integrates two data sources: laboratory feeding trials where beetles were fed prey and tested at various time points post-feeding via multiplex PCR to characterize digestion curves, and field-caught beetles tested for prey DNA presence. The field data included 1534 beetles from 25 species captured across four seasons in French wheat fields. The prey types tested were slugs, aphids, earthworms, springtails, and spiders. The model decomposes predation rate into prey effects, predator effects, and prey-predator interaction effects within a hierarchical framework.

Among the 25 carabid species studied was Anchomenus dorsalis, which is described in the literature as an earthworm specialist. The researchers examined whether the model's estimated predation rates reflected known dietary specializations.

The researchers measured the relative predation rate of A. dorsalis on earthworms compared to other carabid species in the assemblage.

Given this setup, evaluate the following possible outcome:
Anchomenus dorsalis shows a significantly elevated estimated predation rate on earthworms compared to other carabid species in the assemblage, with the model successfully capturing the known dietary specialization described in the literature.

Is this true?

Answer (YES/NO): YES